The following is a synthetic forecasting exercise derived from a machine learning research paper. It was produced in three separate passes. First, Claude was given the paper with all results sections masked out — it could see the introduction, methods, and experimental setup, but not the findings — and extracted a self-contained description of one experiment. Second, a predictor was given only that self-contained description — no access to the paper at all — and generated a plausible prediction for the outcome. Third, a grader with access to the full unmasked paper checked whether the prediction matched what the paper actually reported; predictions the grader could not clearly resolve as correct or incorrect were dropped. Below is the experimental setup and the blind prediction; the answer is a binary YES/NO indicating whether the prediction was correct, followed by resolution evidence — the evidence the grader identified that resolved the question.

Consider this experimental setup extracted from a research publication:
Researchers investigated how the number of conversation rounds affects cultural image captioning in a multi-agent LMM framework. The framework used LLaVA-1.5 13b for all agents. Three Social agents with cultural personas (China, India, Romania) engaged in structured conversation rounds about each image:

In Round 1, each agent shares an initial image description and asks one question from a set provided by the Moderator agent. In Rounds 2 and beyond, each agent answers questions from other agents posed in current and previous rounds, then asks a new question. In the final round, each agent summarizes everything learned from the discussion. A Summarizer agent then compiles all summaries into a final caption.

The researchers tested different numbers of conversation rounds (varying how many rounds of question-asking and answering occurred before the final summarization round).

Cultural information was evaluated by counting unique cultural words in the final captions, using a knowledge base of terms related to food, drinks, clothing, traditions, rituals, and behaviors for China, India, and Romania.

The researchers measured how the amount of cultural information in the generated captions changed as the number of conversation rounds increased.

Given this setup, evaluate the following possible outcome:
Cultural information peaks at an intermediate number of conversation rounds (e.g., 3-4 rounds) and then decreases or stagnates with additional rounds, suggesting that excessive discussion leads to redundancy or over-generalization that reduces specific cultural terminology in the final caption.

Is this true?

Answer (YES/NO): NO